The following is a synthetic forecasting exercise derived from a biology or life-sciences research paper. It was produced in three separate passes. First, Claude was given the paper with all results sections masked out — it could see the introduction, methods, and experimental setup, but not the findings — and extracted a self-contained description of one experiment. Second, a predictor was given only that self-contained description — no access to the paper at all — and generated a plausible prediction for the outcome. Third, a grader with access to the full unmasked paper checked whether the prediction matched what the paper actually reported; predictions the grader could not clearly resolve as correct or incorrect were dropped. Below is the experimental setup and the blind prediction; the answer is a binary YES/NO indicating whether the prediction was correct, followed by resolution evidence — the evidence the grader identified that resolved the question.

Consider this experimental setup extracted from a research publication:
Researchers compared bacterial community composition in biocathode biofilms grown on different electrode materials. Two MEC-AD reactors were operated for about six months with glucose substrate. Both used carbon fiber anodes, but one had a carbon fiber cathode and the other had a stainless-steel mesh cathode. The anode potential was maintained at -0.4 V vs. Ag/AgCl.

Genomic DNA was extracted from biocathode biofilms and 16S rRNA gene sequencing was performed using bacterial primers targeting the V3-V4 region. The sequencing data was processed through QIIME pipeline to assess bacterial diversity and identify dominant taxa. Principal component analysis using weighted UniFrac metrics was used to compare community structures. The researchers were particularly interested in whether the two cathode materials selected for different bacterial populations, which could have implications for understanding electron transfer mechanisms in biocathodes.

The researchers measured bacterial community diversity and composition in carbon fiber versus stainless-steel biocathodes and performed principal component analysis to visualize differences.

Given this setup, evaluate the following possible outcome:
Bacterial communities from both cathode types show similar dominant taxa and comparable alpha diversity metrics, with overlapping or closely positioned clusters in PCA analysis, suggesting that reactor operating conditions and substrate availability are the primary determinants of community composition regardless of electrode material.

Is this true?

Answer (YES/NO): NO